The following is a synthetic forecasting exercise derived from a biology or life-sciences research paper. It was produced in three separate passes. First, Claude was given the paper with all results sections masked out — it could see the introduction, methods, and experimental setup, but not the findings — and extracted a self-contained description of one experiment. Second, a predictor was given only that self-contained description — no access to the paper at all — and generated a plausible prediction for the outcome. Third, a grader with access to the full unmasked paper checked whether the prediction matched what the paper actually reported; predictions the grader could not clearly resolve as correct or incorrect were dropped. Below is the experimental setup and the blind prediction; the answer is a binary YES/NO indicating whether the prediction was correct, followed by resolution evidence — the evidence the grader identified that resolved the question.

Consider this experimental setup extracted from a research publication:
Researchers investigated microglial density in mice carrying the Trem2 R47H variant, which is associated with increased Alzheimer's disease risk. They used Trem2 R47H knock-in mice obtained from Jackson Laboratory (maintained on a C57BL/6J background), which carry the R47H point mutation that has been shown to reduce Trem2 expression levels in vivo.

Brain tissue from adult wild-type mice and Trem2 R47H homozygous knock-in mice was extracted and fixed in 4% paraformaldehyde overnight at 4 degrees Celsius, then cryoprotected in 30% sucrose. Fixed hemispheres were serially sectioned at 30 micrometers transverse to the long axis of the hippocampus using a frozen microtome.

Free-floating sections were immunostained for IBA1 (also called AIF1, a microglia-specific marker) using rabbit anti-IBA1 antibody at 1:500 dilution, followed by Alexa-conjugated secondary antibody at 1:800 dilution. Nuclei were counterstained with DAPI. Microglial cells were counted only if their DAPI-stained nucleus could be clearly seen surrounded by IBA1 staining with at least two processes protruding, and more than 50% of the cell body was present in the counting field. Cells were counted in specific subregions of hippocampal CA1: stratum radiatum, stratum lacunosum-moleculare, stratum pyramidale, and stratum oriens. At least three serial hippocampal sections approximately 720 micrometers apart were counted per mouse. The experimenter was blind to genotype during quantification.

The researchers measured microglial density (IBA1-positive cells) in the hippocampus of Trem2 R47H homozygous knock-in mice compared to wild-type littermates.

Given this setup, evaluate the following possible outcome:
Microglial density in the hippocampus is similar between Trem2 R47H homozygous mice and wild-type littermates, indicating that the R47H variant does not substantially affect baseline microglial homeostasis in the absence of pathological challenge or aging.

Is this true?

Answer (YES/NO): NO